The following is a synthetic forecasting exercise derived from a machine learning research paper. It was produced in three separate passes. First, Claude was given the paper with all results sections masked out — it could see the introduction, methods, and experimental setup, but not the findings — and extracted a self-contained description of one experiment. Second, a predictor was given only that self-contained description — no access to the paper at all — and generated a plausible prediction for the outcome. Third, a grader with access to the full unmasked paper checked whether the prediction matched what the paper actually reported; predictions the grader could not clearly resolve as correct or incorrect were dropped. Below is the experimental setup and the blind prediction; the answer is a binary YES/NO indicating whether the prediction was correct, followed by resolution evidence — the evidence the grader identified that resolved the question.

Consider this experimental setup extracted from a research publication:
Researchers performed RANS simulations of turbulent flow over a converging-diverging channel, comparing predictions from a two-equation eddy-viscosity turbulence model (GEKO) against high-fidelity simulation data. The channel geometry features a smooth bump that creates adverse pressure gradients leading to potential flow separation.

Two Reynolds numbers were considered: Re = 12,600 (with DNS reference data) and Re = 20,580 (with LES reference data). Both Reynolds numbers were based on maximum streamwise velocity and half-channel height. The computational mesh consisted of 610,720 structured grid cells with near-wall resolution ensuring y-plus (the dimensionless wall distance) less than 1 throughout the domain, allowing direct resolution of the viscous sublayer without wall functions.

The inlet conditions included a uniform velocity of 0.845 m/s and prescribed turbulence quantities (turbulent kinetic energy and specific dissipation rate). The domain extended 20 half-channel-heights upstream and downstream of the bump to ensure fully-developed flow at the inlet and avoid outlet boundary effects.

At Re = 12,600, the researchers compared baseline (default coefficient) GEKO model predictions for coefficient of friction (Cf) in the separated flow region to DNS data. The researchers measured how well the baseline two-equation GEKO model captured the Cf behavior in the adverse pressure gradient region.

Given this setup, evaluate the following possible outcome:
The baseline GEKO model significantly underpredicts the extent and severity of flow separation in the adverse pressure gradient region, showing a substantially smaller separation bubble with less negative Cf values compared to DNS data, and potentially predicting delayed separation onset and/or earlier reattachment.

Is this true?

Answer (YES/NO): NO